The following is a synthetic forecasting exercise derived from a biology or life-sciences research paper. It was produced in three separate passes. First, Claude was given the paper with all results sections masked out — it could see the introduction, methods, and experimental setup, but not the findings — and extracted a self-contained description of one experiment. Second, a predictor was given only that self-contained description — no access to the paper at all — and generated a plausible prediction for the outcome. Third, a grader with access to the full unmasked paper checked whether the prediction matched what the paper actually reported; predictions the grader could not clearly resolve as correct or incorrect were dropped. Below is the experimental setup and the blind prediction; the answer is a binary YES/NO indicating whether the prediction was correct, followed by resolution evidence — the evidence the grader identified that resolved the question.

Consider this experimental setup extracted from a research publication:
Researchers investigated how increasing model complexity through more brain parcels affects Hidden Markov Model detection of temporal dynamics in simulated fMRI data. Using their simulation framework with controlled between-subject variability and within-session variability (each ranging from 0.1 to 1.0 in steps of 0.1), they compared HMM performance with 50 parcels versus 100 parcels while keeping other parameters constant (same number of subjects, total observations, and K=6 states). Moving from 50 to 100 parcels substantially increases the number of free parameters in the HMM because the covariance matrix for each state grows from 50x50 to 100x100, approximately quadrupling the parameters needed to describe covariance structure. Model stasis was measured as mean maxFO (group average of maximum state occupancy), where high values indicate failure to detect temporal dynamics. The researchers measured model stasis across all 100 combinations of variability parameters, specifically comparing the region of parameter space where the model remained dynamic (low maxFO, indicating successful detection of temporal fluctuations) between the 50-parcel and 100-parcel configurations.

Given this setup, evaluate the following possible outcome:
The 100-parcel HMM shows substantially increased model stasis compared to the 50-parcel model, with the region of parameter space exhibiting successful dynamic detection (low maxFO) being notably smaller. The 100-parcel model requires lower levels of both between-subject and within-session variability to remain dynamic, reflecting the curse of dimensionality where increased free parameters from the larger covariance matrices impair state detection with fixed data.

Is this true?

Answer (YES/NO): YES